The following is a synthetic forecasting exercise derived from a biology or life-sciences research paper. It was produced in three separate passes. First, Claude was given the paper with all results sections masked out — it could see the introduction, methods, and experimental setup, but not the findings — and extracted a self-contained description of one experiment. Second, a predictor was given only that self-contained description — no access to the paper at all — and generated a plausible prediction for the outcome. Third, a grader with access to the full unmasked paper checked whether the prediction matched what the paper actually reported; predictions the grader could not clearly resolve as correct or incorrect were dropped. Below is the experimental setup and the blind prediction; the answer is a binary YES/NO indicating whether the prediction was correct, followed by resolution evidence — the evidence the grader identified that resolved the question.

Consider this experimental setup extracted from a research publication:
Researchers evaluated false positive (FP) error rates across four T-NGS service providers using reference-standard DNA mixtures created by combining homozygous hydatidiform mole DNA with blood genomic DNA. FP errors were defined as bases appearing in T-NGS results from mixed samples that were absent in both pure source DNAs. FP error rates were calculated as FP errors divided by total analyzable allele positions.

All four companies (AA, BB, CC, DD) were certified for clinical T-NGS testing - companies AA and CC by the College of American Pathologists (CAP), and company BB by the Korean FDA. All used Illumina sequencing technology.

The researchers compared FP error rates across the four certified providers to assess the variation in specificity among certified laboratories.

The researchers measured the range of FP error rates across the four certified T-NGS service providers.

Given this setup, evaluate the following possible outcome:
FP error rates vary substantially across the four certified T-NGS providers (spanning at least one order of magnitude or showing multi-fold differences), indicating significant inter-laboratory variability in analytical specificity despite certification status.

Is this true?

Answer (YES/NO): YES